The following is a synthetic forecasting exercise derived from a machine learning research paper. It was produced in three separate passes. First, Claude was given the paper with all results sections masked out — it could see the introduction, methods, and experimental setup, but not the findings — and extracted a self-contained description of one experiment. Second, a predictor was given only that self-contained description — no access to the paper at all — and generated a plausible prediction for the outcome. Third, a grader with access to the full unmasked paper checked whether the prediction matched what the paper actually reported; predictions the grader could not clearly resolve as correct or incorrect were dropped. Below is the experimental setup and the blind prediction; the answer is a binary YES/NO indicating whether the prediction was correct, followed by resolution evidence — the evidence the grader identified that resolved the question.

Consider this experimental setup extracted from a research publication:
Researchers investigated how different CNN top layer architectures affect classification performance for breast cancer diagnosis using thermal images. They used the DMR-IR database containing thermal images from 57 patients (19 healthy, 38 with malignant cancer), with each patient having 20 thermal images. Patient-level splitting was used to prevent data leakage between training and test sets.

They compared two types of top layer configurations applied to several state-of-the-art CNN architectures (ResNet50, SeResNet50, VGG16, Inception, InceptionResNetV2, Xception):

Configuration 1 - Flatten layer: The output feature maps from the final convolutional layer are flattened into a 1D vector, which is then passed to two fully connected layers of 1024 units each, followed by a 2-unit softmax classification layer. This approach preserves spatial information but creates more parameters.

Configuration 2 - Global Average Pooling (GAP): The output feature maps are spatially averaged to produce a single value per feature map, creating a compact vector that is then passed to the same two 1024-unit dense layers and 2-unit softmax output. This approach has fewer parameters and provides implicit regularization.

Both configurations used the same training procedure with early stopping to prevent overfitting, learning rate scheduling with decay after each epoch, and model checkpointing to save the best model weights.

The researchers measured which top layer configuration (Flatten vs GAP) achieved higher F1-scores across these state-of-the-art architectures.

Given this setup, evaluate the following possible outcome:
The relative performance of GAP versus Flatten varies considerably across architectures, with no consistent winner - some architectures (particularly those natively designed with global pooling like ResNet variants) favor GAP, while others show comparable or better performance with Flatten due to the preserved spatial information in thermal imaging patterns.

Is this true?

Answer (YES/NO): NO